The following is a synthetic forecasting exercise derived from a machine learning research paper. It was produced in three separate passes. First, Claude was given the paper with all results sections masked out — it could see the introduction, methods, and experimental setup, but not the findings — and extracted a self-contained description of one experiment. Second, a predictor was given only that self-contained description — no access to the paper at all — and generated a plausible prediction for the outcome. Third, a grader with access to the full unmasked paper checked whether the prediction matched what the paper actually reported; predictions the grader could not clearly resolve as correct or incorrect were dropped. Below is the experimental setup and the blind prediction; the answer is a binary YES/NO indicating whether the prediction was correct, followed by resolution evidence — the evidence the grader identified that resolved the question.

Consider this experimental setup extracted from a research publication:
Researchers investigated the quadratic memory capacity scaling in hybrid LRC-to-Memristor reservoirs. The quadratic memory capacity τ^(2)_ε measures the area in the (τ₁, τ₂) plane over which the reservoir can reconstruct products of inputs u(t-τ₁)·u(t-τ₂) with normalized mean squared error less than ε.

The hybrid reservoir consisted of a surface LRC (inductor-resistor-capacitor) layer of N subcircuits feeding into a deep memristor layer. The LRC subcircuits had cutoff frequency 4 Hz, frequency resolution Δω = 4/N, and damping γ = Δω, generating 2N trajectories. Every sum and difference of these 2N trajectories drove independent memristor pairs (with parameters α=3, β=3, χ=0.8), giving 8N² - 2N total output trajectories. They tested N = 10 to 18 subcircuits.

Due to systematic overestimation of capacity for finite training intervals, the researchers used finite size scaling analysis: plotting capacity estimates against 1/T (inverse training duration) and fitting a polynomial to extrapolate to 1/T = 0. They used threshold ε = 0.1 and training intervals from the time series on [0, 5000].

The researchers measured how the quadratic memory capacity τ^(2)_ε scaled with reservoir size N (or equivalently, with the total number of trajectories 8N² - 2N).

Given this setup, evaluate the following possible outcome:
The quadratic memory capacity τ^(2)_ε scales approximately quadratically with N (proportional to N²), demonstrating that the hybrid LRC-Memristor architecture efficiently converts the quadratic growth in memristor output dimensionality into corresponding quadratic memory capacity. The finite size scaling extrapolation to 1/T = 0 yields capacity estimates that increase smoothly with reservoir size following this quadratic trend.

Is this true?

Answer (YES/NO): YES